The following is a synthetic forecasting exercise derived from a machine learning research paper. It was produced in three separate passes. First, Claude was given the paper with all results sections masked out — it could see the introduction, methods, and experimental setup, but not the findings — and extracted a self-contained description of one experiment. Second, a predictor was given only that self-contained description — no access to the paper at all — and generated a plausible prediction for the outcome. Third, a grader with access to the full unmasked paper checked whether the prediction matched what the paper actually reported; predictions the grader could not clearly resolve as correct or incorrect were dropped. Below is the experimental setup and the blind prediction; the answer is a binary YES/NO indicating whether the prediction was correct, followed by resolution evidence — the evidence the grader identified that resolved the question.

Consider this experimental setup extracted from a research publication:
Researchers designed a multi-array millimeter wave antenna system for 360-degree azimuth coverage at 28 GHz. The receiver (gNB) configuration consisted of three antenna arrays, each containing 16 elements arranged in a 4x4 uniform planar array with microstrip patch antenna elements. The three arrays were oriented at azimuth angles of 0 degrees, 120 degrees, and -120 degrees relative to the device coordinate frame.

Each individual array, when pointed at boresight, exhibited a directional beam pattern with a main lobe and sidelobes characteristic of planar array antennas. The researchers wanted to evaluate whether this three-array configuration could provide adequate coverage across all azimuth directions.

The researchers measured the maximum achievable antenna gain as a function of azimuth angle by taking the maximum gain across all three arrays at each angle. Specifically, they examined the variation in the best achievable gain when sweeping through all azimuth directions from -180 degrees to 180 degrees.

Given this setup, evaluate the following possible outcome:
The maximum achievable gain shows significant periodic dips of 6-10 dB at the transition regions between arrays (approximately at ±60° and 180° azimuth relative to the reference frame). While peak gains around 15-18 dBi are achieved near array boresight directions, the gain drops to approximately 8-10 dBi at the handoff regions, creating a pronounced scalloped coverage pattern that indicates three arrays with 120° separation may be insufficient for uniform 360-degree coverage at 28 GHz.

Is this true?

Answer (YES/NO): NO